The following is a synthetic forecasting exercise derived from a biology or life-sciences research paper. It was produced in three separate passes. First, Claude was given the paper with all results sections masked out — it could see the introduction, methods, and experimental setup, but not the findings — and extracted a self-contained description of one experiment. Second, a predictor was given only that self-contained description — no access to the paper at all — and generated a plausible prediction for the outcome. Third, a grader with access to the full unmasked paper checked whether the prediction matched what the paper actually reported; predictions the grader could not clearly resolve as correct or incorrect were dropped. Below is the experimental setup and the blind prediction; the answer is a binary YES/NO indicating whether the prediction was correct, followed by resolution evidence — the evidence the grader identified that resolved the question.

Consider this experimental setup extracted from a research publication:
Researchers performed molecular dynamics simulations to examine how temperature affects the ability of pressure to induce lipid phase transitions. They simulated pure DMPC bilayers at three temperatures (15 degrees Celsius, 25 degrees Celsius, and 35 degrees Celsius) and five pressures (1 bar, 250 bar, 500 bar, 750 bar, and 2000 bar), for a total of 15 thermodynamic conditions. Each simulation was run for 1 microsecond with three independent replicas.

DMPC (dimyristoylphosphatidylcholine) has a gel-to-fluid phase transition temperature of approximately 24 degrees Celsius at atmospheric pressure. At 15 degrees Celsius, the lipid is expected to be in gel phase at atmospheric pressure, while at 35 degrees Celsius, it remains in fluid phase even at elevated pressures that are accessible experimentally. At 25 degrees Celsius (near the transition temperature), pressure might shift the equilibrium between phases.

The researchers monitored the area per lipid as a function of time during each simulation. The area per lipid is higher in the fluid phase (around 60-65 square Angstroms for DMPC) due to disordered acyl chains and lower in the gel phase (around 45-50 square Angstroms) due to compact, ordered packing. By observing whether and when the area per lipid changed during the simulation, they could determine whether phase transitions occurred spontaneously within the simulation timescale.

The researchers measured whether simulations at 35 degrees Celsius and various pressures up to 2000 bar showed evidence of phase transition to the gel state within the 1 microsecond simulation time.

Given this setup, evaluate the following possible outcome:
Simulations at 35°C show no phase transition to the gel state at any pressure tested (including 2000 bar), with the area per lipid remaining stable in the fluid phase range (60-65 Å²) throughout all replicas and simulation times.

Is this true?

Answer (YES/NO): NO